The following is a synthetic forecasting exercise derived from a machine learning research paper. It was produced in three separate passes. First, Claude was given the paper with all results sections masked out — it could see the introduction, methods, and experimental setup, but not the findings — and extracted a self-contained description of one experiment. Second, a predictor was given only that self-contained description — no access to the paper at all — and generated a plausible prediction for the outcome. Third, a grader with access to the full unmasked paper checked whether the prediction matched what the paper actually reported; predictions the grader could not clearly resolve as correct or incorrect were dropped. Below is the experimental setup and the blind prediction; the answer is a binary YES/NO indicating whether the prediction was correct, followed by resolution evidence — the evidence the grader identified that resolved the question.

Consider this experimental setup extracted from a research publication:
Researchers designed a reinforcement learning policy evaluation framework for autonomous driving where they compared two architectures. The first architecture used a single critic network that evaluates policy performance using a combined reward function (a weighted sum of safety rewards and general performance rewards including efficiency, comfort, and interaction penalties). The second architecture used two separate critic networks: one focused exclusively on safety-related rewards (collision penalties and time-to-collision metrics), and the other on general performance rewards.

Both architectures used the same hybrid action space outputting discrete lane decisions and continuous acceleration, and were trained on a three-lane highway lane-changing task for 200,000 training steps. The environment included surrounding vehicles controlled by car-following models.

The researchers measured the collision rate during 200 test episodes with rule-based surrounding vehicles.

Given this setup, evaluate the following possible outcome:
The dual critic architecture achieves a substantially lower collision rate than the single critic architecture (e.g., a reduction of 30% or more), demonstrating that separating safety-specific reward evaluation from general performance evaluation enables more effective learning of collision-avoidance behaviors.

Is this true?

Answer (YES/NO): YES